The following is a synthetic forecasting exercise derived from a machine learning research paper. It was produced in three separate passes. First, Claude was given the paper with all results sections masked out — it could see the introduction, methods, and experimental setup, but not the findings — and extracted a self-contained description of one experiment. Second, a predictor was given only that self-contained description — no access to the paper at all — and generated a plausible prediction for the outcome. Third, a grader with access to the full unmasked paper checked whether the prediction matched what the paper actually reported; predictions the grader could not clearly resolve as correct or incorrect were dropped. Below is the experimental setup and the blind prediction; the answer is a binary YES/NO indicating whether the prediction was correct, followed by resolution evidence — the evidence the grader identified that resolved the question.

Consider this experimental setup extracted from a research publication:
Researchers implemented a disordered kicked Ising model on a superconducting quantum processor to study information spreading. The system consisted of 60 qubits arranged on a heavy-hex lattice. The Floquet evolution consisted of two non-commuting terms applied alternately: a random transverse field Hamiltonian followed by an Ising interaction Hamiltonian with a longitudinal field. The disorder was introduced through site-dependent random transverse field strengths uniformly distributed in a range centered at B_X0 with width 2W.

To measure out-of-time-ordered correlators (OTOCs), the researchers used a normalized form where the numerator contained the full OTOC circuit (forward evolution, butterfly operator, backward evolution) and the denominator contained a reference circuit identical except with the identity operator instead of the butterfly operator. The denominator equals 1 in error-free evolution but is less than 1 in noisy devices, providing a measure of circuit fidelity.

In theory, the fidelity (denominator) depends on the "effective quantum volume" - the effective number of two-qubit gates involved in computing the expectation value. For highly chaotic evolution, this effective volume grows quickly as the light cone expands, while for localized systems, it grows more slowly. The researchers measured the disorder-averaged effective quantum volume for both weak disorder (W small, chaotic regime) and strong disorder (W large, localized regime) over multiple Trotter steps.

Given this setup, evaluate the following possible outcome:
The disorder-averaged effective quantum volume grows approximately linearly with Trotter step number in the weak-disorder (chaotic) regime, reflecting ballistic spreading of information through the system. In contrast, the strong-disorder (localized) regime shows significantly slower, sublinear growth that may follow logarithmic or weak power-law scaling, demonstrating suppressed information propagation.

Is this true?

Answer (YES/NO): NO